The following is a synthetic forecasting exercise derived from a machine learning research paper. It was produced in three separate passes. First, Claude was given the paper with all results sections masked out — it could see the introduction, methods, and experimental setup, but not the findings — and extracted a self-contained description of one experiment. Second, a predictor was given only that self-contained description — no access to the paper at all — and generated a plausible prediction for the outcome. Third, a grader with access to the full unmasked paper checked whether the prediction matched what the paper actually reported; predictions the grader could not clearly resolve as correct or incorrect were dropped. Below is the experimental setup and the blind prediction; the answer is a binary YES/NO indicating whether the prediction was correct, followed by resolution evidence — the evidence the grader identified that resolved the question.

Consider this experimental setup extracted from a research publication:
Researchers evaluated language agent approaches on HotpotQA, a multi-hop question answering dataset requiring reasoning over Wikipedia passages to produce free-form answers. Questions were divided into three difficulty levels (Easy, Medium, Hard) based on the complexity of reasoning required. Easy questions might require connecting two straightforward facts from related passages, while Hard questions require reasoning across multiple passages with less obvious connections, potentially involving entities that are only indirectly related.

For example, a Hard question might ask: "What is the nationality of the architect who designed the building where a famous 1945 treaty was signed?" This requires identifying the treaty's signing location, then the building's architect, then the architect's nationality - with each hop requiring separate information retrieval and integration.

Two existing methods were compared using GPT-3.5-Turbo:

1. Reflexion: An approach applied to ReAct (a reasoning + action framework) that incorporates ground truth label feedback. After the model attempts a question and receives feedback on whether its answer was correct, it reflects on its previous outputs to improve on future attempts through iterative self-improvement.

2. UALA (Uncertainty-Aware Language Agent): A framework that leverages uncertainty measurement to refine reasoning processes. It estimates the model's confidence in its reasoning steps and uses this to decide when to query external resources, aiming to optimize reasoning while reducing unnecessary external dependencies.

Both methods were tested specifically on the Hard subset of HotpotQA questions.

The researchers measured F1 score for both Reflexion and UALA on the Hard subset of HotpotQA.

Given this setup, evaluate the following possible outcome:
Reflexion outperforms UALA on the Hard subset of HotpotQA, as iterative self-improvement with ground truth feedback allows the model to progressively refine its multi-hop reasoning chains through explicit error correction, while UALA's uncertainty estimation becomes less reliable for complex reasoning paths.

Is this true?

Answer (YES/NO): YES